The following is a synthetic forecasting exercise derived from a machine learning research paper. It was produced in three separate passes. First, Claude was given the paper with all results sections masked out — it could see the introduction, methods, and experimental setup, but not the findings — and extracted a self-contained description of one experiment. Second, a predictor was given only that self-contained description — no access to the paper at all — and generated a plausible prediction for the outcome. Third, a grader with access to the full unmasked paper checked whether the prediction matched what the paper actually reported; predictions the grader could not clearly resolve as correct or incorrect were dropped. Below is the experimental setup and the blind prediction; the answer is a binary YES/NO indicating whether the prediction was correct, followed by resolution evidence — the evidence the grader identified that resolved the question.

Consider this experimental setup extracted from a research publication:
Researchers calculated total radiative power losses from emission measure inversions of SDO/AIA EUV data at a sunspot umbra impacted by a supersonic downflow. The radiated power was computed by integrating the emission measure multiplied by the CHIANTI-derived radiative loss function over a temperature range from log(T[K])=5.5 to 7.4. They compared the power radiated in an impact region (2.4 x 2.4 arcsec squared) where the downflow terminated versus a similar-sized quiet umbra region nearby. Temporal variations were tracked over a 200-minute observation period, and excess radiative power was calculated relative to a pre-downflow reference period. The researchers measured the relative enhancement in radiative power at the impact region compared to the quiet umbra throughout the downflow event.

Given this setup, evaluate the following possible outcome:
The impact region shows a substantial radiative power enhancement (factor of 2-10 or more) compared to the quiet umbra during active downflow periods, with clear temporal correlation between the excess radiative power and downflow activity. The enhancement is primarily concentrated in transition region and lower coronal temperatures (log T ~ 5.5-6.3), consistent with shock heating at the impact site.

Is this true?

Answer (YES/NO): YES